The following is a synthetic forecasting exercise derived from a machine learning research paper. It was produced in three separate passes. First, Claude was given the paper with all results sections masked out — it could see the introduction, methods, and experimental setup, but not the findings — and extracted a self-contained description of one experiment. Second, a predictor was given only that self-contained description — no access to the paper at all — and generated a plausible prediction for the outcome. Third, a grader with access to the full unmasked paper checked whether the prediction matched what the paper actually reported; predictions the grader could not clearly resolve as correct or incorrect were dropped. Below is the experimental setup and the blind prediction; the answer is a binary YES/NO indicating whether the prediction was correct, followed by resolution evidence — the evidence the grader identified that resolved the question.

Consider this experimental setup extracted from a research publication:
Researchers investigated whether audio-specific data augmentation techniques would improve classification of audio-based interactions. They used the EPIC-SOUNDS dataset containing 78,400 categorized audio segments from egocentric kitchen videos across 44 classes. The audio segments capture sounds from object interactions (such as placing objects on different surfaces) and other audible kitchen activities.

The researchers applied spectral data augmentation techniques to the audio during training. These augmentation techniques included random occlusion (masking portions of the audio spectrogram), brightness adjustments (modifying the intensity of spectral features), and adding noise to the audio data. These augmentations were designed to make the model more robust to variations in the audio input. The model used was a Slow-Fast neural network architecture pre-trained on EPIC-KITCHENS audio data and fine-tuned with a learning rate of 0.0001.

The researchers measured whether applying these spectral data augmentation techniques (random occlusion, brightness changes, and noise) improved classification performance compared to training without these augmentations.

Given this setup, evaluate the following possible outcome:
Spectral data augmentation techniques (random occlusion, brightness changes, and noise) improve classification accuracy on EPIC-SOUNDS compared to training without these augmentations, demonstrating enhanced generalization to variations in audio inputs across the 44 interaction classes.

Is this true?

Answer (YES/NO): NO